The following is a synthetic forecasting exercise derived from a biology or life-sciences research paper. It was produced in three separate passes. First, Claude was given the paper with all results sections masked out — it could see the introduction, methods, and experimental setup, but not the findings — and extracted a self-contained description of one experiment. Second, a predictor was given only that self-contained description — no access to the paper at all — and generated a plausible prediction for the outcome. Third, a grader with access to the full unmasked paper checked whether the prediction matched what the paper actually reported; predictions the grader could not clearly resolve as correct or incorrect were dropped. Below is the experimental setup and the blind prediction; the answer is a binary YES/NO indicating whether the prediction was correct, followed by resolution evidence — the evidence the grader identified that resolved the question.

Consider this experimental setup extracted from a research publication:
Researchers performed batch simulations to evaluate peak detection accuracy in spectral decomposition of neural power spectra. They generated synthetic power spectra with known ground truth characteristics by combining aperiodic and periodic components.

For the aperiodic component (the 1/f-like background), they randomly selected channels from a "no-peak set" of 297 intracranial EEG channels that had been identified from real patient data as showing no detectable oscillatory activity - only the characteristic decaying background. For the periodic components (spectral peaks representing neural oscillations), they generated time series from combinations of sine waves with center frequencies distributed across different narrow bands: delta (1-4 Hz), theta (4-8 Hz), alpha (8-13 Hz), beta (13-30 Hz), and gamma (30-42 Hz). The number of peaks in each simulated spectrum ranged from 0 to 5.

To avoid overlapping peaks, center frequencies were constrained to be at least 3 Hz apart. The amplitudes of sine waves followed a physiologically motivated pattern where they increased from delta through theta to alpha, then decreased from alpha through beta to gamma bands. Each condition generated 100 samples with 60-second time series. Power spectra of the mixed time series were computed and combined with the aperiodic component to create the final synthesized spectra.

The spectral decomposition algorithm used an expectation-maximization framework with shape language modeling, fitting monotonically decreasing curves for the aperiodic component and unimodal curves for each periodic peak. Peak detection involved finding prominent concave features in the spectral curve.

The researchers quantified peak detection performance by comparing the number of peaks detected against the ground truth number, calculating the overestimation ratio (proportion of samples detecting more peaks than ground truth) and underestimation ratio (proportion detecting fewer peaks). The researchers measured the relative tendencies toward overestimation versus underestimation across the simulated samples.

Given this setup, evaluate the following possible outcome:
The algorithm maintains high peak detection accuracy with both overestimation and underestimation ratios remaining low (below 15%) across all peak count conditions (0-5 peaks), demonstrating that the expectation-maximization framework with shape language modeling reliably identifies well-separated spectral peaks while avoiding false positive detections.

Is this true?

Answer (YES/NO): YES